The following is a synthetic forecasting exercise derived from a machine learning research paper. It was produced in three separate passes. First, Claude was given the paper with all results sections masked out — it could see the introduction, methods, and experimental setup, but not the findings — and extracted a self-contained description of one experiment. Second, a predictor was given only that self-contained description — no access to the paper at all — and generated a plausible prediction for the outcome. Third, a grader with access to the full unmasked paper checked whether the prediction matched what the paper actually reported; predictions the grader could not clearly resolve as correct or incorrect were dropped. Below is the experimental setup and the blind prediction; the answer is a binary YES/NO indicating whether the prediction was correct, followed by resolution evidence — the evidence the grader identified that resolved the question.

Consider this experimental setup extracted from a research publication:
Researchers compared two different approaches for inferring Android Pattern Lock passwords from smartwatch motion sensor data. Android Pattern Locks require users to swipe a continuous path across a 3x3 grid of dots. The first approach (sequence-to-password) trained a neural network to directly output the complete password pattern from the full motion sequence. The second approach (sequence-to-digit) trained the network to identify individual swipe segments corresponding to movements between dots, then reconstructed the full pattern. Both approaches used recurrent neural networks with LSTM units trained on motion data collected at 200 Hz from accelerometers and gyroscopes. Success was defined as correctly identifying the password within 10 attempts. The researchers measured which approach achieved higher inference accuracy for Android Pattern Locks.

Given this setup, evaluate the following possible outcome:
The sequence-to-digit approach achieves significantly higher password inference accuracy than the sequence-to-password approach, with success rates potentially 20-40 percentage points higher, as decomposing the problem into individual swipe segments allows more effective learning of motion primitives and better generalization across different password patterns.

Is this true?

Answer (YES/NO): NO